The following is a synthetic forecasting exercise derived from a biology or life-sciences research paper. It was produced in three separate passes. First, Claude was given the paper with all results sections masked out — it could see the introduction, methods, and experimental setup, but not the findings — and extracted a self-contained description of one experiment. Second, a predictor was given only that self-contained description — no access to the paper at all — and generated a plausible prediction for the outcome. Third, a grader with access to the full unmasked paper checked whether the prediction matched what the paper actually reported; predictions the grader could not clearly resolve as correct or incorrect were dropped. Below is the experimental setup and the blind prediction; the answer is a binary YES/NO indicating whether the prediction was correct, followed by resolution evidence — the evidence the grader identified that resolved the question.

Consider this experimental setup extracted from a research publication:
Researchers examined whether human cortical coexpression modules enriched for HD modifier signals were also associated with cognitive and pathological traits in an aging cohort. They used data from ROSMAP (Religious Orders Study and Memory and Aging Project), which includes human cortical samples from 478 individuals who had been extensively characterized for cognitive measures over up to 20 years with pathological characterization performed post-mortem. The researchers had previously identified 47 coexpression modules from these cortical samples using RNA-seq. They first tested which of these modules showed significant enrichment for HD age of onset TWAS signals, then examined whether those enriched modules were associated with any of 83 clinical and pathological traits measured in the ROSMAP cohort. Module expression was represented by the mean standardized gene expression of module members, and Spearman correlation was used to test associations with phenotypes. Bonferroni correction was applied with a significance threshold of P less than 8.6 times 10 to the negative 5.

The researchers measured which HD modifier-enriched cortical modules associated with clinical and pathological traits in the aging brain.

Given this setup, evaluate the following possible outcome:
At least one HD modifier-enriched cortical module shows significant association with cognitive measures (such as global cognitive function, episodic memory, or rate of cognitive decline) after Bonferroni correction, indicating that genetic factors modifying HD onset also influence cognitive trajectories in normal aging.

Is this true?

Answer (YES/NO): YES